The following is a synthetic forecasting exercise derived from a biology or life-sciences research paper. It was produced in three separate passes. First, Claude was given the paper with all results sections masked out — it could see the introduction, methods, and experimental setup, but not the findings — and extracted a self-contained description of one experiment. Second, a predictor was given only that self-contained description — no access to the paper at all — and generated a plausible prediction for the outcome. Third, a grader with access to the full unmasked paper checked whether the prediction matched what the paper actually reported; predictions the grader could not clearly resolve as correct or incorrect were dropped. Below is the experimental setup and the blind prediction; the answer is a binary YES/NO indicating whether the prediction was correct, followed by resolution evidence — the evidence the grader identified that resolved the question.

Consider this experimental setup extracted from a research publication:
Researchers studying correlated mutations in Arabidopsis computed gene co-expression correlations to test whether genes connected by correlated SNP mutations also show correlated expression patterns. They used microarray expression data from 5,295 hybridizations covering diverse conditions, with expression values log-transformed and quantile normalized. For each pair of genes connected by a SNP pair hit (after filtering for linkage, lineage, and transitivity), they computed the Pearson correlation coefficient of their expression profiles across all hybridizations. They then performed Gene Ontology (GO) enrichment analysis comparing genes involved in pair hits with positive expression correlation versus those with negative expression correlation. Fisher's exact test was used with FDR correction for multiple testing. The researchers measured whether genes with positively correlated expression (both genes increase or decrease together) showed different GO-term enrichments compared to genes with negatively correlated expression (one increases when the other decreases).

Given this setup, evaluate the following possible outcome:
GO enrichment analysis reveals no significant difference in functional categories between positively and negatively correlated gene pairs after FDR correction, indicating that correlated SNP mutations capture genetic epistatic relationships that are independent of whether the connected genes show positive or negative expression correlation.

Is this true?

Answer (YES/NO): NO